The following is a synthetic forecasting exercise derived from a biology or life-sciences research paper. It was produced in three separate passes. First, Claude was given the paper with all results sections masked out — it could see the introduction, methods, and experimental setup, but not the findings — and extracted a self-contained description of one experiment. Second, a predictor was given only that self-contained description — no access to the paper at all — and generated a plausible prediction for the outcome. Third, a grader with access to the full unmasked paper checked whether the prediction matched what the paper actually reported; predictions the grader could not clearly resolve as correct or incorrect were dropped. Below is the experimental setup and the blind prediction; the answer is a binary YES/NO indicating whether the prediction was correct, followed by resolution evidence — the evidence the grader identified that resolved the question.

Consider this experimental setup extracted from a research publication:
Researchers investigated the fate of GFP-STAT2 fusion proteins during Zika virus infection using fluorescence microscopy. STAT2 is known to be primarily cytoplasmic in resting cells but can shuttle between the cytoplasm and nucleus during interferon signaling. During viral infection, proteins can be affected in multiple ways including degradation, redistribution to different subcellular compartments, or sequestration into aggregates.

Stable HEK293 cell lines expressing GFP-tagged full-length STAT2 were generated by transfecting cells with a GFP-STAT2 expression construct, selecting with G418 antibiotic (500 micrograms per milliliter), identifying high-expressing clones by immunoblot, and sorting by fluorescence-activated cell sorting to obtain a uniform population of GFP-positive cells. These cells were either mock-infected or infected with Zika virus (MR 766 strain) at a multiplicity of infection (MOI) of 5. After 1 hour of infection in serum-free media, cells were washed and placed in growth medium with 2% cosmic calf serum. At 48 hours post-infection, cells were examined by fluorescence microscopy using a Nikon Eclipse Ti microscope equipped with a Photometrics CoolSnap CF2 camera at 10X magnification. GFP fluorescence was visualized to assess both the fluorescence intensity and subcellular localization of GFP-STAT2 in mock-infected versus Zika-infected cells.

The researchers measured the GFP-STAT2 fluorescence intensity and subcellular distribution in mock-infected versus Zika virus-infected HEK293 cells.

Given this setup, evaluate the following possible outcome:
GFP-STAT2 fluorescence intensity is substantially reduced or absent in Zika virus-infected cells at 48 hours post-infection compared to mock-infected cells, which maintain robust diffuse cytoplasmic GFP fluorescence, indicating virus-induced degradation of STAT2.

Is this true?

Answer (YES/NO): YES